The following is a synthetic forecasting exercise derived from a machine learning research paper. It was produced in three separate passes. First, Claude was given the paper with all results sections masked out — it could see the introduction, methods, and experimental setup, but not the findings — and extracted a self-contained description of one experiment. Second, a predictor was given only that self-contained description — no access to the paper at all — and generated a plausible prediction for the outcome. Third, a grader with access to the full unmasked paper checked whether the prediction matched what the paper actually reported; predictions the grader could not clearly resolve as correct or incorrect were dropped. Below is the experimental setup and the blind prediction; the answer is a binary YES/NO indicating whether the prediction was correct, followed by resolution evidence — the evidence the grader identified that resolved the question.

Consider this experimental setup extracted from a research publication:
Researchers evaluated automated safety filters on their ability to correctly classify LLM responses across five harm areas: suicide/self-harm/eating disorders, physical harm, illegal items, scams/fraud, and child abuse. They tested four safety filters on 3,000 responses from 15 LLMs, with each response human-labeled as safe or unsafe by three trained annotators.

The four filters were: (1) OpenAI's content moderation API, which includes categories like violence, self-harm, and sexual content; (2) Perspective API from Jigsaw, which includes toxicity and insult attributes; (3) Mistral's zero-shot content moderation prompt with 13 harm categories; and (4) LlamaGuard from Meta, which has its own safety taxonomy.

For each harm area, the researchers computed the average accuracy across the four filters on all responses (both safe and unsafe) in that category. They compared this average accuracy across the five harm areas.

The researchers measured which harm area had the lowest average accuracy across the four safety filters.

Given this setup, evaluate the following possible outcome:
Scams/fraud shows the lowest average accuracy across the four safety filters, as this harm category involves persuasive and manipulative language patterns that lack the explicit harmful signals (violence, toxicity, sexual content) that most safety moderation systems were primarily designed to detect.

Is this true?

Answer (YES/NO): NO